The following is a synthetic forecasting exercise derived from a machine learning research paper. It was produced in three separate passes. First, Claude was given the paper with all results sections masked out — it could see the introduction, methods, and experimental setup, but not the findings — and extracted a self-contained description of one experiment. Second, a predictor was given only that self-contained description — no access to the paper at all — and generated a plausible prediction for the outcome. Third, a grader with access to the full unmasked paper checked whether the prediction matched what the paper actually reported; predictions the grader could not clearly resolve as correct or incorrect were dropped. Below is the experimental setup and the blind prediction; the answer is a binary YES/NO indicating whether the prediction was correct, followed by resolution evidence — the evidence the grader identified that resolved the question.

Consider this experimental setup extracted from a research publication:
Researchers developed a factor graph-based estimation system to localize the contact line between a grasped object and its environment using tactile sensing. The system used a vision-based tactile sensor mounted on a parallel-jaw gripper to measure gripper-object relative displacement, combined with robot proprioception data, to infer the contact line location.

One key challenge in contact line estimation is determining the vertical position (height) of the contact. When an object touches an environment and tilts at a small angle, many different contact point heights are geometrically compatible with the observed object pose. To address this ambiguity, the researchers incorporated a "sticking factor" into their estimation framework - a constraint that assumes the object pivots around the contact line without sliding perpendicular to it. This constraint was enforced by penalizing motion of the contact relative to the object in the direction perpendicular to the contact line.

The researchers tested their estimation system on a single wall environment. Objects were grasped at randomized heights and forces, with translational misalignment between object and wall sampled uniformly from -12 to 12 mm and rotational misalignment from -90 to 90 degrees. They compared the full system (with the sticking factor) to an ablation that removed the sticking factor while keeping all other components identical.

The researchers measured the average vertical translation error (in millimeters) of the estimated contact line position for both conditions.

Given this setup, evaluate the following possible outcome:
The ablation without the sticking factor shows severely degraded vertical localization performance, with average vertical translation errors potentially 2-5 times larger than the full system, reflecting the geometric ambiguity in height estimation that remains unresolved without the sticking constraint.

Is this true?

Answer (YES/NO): YES